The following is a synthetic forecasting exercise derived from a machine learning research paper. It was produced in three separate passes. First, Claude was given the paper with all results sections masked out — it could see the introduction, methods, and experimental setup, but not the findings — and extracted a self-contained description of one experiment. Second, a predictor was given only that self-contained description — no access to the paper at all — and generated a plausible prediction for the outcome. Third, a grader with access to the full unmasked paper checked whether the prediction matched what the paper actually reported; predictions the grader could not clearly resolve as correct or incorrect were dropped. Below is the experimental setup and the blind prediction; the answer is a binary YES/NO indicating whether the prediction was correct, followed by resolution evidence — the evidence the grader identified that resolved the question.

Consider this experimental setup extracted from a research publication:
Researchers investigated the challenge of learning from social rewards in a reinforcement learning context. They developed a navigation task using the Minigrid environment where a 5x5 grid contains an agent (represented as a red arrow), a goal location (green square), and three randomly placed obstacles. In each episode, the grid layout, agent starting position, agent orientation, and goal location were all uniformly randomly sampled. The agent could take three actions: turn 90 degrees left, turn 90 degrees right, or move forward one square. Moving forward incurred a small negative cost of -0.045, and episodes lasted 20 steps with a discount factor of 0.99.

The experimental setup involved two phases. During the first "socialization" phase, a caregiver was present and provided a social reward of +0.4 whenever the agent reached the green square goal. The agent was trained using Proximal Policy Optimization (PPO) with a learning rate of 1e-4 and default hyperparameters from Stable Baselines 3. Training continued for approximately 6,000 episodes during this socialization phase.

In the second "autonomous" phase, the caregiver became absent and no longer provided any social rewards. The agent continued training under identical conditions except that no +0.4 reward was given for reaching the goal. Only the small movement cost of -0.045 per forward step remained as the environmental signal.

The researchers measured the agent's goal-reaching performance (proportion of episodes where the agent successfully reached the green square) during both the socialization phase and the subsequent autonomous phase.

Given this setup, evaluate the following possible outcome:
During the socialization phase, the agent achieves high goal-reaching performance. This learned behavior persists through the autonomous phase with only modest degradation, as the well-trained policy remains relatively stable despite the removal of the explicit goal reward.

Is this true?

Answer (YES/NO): NO